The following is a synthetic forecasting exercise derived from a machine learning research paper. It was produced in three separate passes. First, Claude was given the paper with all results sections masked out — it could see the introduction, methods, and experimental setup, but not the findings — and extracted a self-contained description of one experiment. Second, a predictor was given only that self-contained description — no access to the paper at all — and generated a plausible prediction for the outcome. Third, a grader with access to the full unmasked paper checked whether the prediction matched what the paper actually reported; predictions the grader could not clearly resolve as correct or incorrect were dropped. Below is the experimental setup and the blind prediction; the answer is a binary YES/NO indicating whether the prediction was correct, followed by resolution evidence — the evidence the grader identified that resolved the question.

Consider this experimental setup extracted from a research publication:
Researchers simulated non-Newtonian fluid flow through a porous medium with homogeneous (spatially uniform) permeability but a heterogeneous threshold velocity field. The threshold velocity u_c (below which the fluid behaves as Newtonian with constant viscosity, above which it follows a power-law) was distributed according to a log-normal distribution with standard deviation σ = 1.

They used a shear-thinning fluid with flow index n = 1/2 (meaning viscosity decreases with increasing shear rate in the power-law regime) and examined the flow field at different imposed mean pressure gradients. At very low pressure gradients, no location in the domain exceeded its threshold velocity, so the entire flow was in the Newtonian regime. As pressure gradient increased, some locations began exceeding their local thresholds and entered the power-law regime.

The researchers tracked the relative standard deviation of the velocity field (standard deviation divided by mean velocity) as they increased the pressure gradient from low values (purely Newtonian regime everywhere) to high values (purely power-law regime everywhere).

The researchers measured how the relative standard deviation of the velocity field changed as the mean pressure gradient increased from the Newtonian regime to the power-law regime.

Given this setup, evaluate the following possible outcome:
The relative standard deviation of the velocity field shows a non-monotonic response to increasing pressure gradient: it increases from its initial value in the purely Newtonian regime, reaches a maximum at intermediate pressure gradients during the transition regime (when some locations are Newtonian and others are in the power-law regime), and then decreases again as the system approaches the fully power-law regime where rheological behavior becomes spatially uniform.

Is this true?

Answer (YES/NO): NO